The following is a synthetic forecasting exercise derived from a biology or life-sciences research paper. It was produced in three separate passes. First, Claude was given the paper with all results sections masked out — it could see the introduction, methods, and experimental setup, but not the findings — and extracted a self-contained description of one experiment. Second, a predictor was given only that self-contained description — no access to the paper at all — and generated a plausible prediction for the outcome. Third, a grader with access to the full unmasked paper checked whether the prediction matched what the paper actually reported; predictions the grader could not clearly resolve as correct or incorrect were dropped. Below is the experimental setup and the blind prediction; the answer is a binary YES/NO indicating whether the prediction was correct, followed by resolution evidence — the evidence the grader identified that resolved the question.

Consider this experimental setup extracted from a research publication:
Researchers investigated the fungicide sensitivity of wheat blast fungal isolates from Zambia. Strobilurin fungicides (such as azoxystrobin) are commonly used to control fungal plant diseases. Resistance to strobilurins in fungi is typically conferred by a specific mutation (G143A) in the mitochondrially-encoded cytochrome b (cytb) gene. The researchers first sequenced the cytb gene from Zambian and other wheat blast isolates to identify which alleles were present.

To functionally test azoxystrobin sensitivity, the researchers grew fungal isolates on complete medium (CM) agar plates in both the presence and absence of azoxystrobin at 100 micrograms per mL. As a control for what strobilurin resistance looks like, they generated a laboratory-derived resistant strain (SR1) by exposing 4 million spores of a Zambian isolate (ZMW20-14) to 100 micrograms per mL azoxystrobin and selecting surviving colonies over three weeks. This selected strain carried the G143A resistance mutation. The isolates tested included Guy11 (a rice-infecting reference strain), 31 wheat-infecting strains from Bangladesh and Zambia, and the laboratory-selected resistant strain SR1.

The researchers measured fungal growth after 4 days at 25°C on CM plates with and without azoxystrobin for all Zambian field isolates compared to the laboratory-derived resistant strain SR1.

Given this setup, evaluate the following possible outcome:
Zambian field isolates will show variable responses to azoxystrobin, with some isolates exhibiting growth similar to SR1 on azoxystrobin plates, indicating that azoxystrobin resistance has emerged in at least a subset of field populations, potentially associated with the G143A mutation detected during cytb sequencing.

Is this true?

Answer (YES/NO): NO